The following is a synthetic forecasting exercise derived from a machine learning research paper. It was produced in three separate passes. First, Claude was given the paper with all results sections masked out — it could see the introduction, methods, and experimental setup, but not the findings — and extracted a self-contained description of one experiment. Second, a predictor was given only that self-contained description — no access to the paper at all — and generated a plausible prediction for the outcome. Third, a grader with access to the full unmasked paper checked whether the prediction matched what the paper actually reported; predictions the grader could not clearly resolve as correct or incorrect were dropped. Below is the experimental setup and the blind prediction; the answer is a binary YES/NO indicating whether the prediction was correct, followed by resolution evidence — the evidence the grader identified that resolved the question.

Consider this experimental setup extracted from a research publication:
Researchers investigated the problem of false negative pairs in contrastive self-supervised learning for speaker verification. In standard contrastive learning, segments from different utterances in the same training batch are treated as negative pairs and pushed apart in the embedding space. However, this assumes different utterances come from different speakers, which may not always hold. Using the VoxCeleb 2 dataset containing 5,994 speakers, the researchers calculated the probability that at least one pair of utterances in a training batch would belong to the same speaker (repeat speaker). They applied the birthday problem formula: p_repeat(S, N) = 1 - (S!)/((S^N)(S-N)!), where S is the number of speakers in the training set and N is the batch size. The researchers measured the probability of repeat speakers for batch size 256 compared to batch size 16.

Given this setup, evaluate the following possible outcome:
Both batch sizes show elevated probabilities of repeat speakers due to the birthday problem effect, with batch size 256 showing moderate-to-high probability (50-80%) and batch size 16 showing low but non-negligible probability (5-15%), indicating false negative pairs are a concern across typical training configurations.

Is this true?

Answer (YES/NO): NO